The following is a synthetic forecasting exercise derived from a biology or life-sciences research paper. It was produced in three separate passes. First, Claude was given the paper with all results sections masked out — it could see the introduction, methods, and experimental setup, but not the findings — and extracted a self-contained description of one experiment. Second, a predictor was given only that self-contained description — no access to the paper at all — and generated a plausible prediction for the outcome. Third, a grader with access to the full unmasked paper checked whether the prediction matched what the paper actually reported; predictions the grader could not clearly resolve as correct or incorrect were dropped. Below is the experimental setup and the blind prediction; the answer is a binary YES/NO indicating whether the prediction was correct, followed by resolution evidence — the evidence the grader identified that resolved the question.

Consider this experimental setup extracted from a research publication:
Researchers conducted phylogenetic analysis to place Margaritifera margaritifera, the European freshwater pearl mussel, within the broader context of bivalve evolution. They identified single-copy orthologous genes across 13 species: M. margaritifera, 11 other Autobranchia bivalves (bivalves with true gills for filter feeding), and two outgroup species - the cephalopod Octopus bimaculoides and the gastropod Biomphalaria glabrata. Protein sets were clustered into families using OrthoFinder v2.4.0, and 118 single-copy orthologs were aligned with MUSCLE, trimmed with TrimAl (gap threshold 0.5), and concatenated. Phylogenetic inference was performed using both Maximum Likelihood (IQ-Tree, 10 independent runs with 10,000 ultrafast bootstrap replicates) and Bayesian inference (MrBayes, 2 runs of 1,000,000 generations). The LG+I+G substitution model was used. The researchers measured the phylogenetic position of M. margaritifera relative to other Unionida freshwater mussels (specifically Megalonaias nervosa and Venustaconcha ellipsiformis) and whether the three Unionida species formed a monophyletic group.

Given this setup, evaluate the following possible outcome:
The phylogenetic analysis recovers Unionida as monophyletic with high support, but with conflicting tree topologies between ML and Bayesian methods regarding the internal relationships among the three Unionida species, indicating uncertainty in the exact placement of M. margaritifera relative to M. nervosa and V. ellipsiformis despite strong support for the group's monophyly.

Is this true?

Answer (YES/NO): NO